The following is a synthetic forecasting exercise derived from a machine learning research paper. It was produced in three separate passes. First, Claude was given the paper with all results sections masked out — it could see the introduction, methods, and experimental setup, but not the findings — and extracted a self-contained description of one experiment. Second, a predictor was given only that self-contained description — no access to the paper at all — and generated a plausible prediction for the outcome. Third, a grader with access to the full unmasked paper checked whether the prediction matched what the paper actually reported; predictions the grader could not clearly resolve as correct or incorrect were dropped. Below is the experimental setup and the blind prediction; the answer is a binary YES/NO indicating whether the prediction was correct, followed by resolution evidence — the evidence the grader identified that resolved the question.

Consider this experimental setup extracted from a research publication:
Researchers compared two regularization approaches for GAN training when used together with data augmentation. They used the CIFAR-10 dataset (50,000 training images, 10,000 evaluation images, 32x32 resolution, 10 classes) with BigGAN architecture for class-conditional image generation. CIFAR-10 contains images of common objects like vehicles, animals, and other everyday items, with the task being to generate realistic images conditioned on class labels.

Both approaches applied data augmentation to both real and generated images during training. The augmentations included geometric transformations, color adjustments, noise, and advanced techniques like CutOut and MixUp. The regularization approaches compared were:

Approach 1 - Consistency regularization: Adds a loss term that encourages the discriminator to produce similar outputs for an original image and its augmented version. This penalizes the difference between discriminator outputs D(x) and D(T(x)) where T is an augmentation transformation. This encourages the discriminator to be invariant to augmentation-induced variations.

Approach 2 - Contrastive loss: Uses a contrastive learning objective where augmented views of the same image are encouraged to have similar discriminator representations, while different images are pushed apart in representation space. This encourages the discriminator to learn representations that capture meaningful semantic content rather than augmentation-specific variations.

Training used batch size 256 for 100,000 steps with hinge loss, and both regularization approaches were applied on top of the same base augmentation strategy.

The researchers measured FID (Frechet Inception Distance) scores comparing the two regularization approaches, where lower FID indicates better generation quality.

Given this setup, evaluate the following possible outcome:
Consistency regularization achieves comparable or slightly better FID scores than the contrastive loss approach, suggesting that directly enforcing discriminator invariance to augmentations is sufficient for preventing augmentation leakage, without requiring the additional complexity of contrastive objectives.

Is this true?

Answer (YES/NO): NO